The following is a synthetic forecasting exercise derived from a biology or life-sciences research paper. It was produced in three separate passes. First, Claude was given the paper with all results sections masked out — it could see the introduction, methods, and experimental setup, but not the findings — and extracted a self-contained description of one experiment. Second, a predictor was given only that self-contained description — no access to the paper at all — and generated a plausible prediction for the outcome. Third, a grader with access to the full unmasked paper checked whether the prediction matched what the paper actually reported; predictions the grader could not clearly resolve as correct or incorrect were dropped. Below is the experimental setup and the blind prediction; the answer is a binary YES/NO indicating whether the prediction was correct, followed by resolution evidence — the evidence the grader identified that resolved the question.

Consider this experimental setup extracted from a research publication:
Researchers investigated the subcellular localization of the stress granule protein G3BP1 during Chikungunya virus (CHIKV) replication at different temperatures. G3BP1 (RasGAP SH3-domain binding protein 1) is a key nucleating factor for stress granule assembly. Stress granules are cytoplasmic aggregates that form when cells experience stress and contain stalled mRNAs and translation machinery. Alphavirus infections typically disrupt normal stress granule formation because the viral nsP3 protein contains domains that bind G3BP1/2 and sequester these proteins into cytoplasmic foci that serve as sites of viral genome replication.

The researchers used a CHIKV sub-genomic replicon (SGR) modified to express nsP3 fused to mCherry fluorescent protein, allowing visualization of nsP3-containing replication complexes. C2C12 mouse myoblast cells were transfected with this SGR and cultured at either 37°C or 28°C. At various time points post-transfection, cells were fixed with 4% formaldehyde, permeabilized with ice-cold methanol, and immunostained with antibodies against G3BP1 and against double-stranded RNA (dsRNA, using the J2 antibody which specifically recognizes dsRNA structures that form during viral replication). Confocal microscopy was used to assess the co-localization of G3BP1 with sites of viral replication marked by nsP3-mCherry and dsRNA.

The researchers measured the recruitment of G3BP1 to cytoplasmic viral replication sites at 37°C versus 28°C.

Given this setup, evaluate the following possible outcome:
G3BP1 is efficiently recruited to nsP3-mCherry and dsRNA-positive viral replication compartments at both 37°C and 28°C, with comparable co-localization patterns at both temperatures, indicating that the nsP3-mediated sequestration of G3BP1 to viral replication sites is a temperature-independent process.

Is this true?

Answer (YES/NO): NO